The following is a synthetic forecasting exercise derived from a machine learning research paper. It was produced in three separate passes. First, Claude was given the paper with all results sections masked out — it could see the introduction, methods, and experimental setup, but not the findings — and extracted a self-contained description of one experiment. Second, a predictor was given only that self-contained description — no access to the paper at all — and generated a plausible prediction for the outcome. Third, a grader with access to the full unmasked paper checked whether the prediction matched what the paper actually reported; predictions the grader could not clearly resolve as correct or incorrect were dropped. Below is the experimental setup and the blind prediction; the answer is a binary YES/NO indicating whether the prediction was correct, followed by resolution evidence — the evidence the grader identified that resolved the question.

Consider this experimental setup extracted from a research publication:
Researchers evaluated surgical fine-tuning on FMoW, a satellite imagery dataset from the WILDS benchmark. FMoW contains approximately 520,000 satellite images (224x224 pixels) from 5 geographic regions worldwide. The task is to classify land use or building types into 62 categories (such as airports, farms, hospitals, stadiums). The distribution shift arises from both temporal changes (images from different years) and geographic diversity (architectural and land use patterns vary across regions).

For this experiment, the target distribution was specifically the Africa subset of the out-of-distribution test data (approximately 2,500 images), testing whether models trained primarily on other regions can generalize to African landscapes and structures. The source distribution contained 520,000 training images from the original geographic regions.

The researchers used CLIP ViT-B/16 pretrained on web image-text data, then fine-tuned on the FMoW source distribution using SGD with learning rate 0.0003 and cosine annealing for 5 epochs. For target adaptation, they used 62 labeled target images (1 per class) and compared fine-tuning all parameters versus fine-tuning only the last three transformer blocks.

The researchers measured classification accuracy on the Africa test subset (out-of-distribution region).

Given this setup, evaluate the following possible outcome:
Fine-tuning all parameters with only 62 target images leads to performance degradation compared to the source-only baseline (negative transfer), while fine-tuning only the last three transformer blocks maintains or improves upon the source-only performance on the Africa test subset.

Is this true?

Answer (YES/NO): NO